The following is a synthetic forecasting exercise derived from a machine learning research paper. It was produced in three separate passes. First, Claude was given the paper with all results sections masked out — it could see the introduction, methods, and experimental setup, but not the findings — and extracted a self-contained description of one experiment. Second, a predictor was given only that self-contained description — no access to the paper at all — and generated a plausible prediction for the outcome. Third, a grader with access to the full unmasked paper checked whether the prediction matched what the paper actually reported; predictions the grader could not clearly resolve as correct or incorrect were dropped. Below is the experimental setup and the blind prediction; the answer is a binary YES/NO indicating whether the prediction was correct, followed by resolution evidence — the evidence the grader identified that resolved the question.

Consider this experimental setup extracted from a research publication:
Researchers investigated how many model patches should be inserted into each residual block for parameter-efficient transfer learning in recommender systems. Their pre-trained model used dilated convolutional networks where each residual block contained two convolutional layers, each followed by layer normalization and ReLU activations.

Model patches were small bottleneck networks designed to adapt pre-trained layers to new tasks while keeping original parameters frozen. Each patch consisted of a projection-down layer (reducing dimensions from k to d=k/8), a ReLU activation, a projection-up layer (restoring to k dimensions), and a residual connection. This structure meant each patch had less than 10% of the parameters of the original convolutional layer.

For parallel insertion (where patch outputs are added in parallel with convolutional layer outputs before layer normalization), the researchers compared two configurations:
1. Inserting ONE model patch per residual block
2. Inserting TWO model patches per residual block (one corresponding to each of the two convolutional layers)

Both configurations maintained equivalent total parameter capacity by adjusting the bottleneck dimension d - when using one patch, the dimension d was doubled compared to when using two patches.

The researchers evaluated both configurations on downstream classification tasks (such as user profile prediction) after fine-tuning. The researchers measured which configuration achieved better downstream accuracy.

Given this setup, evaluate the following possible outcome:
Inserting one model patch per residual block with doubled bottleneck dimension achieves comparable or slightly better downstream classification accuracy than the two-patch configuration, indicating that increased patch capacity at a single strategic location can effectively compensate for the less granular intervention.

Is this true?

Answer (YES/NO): NO